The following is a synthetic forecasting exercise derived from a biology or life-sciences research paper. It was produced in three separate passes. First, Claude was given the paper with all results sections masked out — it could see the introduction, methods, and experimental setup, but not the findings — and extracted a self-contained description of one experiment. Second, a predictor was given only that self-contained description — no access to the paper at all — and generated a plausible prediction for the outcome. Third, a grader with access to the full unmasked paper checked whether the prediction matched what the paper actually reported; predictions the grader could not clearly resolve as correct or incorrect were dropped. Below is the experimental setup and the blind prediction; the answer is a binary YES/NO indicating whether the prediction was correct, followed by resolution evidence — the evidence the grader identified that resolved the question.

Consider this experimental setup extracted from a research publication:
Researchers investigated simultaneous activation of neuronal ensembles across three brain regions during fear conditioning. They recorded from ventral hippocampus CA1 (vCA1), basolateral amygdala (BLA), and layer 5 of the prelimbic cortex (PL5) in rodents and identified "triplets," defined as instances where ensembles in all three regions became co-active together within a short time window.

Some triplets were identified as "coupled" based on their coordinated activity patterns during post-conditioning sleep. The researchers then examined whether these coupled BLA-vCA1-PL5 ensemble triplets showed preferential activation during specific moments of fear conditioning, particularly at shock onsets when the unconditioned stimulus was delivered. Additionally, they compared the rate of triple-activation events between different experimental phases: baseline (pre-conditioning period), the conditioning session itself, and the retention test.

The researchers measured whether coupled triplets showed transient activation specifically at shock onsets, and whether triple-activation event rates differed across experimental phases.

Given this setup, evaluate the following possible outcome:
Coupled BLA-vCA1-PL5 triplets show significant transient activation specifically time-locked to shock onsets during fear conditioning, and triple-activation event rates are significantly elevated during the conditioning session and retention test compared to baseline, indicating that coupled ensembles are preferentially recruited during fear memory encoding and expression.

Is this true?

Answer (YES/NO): NO